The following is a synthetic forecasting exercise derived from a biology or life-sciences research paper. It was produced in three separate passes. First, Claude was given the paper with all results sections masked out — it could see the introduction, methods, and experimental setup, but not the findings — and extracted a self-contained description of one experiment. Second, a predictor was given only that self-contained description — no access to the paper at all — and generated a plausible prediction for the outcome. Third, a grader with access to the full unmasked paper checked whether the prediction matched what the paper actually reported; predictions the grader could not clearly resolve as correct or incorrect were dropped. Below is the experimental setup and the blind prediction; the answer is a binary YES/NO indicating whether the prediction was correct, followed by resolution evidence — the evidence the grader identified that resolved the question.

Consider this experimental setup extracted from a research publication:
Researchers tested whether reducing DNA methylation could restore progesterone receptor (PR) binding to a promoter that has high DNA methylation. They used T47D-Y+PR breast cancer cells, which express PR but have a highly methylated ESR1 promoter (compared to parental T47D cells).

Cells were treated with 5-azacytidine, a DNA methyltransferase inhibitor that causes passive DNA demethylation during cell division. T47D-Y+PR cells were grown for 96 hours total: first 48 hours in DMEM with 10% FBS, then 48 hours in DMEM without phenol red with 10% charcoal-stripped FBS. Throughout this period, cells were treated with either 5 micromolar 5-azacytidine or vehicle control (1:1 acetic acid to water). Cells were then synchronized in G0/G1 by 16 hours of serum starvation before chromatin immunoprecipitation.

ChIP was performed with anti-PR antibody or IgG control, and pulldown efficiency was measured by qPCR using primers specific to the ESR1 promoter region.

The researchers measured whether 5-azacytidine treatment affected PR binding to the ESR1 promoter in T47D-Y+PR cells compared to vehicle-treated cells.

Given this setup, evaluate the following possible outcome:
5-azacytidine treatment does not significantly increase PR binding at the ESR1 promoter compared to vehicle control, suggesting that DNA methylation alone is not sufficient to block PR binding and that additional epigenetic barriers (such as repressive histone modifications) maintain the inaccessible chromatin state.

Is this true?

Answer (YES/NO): NO